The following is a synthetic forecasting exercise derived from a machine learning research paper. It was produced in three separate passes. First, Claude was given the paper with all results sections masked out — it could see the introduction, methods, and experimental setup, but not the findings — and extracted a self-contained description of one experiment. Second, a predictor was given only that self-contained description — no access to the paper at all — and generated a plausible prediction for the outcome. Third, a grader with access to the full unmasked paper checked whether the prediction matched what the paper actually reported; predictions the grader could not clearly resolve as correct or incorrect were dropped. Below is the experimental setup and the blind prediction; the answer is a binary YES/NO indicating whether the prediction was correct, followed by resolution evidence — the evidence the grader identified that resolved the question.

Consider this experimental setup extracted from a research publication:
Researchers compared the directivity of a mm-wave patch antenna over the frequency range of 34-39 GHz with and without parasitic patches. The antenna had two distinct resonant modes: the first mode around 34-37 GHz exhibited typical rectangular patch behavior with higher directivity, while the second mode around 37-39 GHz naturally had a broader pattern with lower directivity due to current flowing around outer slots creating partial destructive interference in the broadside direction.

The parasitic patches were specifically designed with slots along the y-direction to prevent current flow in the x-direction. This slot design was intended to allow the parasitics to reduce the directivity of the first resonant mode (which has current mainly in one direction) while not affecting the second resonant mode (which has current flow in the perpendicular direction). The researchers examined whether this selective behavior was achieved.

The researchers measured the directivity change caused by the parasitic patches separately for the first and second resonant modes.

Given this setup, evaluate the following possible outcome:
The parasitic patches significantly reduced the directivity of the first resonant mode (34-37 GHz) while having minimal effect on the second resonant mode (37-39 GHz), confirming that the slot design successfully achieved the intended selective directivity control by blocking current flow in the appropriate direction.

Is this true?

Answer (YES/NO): YES